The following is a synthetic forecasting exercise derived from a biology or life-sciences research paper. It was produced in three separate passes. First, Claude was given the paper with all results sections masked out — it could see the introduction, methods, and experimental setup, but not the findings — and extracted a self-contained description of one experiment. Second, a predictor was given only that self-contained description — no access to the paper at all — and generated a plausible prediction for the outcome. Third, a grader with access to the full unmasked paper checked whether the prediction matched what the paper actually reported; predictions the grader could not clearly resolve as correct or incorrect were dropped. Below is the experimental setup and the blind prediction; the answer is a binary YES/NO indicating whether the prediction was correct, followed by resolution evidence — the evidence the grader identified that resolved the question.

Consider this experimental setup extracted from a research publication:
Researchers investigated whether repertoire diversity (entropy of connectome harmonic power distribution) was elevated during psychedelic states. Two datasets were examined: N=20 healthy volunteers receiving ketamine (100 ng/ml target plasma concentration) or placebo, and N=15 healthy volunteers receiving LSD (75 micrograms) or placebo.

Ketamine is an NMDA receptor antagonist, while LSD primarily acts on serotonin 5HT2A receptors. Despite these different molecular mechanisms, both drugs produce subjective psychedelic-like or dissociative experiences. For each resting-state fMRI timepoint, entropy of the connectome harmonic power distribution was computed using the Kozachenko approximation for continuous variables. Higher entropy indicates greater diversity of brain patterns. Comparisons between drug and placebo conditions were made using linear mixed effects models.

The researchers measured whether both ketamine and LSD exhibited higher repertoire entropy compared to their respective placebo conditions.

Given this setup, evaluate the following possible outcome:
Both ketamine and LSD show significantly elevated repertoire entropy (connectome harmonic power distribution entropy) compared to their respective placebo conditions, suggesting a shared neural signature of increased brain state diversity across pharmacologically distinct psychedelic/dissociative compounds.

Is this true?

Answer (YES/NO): YES